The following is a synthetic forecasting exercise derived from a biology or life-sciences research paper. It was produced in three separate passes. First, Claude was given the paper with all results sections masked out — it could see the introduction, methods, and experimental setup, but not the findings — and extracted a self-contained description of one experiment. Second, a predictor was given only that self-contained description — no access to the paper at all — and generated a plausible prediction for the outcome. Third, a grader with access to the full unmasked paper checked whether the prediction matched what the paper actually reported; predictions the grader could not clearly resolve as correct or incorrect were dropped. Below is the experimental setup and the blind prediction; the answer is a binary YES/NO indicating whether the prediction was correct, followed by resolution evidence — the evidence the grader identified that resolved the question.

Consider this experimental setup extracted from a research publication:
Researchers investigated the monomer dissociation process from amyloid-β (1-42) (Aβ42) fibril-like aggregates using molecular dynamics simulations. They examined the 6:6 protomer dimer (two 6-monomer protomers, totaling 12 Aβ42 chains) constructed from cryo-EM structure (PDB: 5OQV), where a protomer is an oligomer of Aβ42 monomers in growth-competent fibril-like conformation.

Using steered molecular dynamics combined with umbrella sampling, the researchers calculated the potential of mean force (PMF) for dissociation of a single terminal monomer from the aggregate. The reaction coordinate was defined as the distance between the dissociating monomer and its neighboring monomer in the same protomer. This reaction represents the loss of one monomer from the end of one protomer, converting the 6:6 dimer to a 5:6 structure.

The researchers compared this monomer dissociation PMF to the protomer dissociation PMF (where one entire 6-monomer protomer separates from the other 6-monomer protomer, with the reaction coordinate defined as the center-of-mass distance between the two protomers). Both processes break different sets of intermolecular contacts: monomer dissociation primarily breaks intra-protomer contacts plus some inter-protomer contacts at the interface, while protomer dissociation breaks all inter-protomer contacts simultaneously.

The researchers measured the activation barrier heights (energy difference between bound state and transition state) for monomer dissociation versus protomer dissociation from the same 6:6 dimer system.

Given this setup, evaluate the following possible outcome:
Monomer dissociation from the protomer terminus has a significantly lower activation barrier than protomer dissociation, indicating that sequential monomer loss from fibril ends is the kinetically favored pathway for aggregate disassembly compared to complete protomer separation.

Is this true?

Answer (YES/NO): YES